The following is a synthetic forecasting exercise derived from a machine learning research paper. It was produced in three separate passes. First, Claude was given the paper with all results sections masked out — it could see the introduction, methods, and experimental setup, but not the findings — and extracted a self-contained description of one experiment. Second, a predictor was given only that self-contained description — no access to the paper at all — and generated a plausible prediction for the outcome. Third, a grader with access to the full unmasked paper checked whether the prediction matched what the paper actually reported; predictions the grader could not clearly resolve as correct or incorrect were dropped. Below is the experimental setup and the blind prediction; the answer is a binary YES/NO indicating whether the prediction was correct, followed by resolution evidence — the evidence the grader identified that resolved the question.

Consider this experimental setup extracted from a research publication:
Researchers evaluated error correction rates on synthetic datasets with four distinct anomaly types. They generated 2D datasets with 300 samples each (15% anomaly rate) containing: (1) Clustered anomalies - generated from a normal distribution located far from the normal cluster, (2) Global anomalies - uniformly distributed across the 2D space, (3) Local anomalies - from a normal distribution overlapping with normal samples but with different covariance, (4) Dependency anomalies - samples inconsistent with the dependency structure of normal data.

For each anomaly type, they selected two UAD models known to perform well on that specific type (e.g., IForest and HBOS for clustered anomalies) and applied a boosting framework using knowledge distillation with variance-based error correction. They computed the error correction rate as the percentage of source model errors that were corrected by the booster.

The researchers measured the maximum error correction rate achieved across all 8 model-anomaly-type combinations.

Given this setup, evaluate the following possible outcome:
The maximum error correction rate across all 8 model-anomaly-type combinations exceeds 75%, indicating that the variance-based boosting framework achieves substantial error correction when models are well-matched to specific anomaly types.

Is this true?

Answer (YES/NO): YES